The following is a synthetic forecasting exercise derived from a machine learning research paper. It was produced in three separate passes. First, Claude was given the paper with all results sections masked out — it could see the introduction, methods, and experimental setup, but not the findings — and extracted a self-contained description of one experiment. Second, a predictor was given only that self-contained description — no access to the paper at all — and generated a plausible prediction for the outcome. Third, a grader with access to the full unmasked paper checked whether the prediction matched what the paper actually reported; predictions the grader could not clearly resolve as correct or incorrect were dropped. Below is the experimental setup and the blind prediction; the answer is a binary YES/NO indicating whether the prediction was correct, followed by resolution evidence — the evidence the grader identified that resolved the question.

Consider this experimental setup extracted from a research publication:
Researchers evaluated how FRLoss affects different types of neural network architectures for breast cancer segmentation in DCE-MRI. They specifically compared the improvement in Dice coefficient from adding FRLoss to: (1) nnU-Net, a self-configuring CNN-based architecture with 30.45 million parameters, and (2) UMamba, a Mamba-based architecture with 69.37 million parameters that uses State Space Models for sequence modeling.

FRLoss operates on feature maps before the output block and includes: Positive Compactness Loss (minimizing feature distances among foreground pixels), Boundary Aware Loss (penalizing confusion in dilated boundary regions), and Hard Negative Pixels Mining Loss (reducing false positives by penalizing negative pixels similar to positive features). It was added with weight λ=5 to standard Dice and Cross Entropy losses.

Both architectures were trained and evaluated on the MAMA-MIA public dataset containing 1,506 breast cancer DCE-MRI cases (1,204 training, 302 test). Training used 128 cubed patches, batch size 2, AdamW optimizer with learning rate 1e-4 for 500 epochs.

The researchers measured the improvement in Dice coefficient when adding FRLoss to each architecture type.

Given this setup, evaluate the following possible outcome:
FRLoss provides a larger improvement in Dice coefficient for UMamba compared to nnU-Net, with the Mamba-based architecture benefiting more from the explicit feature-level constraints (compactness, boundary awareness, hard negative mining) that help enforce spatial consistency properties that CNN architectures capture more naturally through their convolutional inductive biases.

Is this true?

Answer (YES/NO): YES